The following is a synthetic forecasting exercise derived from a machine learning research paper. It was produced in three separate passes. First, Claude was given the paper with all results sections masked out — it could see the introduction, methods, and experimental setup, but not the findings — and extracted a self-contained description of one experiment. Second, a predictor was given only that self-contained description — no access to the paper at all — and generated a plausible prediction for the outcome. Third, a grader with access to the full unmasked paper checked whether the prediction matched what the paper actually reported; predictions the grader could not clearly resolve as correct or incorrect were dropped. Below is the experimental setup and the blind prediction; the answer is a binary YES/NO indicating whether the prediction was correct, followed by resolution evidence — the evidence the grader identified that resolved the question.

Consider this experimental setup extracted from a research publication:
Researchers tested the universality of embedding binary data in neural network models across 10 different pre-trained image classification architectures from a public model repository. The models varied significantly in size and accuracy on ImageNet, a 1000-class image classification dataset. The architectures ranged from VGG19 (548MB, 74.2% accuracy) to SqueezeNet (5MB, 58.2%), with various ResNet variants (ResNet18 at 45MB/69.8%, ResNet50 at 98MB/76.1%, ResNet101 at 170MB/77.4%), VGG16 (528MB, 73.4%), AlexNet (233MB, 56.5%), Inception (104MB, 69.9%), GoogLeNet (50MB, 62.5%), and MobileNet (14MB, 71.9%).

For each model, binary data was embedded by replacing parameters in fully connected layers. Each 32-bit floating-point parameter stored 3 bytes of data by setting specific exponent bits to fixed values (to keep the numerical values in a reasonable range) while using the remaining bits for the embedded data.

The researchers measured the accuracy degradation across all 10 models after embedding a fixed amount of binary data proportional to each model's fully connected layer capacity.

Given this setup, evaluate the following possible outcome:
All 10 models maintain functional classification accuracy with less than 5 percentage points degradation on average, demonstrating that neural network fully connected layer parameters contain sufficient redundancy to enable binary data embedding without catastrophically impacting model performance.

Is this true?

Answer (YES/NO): NO